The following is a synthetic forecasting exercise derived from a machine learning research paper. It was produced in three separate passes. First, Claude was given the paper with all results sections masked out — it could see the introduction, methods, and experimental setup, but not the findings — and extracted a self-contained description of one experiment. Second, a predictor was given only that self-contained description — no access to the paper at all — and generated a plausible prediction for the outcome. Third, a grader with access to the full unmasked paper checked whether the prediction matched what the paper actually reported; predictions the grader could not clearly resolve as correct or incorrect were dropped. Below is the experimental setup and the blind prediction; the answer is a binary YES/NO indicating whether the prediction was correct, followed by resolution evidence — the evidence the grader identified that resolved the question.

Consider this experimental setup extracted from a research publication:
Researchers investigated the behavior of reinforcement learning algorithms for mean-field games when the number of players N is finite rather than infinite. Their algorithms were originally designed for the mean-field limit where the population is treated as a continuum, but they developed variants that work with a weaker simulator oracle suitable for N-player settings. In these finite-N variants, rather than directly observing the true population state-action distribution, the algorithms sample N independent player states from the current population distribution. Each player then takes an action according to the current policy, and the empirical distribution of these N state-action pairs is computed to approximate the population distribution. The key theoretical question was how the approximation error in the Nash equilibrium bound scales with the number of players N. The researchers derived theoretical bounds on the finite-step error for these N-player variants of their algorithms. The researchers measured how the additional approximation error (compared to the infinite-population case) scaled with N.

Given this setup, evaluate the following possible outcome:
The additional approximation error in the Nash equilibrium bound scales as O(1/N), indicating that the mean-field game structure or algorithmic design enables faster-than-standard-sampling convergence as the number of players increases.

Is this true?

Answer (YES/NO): NO